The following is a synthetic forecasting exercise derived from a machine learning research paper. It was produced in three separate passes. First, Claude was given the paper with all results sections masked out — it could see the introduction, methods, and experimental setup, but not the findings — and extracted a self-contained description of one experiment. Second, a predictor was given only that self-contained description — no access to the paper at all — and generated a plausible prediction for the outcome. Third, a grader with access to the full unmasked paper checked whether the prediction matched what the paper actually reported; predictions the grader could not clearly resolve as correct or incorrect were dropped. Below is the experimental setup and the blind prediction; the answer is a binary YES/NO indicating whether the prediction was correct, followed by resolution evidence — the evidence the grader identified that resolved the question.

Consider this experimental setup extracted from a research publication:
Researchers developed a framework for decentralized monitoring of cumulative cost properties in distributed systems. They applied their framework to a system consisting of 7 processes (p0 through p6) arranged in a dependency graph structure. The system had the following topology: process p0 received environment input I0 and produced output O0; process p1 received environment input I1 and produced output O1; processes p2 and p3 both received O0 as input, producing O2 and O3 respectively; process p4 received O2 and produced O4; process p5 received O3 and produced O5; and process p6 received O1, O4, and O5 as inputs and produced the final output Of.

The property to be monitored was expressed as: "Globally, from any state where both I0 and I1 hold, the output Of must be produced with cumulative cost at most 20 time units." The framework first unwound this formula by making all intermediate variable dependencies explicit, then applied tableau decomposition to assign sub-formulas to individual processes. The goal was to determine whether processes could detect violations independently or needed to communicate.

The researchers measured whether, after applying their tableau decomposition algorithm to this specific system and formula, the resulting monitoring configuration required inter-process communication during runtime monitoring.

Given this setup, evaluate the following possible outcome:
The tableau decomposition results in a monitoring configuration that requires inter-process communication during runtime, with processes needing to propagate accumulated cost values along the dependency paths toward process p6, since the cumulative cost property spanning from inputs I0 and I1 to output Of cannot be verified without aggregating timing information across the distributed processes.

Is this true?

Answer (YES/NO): NO